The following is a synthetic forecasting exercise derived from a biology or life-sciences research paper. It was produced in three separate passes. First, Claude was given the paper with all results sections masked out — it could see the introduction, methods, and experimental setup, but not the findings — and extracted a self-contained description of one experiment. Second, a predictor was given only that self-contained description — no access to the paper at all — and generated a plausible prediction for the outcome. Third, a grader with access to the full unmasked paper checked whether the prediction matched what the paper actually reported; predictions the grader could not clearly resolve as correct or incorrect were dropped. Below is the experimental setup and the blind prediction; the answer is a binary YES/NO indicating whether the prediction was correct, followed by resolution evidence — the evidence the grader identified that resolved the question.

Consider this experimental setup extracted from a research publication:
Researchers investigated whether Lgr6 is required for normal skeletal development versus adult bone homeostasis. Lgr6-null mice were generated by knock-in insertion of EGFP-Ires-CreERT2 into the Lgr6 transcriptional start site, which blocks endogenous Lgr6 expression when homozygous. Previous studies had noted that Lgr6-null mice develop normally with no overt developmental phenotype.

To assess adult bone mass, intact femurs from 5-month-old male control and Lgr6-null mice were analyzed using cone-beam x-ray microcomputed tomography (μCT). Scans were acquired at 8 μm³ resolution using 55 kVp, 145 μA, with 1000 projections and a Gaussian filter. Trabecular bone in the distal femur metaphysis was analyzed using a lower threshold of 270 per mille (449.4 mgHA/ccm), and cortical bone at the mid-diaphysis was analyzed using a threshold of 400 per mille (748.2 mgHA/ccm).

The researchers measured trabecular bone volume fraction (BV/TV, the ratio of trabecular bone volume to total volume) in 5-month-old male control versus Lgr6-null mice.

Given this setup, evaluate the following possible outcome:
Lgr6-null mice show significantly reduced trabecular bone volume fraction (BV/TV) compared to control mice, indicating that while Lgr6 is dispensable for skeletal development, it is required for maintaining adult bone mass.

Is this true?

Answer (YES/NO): YES